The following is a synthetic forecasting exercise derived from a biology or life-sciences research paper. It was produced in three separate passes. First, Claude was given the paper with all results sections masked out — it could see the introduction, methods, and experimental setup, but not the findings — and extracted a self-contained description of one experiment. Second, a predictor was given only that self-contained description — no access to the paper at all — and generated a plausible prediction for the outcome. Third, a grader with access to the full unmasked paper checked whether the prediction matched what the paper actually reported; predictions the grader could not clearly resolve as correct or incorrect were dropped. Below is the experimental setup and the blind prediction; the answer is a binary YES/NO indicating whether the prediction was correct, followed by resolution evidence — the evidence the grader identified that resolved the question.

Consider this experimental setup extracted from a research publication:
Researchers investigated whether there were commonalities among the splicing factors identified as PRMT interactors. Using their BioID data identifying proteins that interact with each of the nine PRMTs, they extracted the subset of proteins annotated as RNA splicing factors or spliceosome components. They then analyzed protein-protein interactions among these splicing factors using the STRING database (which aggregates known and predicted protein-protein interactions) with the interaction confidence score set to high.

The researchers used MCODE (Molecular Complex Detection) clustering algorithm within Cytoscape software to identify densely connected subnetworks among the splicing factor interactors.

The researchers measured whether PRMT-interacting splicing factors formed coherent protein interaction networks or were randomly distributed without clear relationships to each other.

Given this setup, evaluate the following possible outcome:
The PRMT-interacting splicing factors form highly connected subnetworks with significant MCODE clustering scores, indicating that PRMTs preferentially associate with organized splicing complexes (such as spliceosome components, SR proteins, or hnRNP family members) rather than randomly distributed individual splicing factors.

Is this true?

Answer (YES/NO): YES